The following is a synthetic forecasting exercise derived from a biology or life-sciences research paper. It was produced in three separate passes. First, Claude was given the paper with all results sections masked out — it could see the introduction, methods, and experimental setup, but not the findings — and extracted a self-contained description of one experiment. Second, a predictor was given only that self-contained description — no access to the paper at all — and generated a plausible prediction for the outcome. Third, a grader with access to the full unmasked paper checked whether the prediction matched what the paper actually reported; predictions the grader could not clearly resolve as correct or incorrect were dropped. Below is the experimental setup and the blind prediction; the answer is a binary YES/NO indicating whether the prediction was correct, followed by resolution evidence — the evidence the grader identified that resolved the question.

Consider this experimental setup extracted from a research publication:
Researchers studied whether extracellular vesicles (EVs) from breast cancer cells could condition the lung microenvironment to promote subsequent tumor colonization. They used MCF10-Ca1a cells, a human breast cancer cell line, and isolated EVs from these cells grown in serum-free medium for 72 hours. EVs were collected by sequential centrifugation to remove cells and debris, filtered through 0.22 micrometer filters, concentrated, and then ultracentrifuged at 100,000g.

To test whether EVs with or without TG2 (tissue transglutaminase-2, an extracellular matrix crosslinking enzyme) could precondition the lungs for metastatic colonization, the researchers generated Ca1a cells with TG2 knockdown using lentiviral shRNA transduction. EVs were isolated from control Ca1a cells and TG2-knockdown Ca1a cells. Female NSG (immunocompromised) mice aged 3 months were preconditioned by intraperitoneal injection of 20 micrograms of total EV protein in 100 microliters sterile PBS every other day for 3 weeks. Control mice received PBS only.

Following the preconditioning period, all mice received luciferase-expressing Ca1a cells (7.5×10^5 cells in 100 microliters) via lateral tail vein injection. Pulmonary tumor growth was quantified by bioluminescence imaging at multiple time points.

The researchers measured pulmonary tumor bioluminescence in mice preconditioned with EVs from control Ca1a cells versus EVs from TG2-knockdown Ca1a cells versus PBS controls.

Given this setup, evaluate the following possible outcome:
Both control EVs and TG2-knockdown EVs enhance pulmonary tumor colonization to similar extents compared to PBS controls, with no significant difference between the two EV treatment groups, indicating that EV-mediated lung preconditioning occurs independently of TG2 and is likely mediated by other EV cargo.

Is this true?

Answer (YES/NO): NO